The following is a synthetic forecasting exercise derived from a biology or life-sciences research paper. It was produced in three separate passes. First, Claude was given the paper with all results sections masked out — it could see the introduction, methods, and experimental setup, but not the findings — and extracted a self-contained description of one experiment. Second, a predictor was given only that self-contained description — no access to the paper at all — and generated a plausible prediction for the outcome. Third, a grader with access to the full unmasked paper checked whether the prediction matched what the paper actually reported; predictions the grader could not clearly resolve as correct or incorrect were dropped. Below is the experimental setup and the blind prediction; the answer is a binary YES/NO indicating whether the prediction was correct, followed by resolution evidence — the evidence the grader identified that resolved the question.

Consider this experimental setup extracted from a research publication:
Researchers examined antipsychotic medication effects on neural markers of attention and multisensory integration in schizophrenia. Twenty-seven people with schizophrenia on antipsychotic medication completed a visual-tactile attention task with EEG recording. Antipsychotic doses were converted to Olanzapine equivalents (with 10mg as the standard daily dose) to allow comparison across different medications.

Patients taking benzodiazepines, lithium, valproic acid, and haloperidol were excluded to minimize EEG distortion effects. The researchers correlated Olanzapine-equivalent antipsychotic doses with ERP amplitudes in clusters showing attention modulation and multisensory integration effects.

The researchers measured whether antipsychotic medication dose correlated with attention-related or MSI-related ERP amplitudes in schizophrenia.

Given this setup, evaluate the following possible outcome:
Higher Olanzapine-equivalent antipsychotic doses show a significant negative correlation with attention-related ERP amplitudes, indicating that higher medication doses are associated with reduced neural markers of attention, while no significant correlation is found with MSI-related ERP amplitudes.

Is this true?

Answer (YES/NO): NO